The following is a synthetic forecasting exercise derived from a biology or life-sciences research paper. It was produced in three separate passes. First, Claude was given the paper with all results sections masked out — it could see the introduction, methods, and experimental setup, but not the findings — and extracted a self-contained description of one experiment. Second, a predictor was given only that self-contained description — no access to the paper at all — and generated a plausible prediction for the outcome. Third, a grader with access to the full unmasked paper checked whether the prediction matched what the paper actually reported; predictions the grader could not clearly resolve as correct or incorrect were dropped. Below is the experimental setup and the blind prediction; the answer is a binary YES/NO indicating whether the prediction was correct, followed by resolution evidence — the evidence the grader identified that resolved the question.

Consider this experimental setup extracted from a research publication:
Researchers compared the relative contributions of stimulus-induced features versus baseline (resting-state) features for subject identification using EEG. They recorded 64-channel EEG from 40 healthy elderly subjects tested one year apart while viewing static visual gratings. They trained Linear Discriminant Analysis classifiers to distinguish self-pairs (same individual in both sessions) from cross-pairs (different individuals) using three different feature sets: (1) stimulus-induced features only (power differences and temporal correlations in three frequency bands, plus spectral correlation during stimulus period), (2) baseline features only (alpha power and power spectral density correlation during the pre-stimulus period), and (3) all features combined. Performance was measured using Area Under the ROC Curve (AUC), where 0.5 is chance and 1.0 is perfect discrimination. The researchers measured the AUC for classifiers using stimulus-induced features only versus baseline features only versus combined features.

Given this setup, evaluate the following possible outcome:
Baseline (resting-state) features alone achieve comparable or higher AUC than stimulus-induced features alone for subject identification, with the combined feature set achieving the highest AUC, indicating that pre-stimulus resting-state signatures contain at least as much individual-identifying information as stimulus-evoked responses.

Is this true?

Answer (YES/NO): NO